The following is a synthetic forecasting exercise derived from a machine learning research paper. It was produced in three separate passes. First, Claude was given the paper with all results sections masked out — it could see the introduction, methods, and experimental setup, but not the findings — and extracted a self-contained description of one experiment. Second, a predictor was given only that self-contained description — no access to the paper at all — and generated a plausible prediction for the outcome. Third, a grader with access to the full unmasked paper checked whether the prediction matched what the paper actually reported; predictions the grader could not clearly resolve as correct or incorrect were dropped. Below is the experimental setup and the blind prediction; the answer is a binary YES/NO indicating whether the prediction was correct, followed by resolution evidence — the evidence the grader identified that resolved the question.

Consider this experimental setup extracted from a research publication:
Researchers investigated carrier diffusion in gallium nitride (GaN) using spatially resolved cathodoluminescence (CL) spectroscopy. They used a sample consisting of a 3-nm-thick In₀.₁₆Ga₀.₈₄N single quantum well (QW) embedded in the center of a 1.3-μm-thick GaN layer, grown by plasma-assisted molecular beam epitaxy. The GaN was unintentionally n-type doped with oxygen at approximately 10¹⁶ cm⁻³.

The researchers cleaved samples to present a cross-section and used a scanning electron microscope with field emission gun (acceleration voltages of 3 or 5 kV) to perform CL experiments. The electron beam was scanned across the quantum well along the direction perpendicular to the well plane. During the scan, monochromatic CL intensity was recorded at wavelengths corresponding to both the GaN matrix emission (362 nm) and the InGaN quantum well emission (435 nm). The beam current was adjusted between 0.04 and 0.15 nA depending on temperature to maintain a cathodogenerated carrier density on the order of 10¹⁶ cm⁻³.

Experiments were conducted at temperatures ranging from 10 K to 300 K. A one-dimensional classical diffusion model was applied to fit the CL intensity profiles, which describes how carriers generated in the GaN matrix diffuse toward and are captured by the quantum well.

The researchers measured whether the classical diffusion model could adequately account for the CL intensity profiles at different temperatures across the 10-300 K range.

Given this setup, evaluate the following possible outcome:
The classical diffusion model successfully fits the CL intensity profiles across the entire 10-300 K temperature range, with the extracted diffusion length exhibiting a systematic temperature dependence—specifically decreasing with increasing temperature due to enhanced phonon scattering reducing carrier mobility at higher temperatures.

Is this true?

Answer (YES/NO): NO